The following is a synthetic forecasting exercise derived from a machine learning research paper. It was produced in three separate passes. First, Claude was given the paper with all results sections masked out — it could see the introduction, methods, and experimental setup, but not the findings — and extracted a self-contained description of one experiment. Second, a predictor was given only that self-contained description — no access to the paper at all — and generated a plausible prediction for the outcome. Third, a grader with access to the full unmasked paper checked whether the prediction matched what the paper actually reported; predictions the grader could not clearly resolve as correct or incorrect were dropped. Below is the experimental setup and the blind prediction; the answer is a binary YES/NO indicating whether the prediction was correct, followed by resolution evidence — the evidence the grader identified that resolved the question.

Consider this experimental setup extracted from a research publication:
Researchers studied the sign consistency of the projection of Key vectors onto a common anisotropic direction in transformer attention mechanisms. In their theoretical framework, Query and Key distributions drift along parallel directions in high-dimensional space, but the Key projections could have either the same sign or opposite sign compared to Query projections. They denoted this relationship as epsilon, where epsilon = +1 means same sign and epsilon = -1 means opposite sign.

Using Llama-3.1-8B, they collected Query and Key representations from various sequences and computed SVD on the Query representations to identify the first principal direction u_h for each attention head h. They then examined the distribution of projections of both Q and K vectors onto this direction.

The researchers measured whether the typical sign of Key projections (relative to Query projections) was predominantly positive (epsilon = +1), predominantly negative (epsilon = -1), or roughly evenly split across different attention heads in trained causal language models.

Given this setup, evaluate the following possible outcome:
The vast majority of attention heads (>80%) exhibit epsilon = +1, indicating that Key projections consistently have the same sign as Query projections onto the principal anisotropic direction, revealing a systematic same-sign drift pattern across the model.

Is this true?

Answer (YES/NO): NO